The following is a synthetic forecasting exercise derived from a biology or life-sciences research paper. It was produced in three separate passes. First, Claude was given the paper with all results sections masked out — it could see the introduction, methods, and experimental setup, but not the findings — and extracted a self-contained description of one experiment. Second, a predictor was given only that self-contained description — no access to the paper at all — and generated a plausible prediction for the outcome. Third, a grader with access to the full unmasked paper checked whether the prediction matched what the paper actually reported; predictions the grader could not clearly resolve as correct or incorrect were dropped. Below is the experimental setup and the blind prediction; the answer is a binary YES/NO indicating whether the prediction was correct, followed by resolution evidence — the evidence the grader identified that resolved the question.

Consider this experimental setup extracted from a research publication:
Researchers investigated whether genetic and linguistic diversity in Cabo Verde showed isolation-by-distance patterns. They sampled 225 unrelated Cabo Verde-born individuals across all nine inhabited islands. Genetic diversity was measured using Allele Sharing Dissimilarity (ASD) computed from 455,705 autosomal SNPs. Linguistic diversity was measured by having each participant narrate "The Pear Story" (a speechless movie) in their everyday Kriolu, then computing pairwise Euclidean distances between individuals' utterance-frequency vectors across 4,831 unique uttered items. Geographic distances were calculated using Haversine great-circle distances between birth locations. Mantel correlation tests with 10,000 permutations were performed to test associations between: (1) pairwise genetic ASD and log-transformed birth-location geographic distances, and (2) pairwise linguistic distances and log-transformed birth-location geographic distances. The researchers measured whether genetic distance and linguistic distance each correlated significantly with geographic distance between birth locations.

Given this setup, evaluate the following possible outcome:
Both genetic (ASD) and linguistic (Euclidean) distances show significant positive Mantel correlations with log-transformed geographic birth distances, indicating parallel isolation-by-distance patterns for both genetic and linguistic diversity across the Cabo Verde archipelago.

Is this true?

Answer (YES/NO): YES